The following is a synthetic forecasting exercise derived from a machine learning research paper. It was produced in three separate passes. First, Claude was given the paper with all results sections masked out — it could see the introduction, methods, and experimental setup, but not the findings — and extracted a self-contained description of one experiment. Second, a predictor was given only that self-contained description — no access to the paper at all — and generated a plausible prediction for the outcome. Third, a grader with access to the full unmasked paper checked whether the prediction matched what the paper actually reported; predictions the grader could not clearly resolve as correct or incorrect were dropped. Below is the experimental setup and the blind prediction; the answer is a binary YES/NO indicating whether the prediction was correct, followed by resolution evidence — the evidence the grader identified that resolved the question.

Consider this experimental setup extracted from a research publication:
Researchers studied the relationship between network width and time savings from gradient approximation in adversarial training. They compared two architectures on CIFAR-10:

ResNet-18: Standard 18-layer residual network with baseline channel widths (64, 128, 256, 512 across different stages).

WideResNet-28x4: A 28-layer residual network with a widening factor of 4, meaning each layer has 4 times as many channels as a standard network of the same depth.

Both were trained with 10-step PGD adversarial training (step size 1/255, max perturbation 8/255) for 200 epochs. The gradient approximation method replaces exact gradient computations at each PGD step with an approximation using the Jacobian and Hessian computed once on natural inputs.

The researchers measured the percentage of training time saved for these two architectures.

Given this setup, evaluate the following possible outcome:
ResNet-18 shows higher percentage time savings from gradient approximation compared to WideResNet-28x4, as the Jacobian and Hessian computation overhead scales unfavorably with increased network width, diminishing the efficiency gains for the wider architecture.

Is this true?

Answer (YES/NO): NO